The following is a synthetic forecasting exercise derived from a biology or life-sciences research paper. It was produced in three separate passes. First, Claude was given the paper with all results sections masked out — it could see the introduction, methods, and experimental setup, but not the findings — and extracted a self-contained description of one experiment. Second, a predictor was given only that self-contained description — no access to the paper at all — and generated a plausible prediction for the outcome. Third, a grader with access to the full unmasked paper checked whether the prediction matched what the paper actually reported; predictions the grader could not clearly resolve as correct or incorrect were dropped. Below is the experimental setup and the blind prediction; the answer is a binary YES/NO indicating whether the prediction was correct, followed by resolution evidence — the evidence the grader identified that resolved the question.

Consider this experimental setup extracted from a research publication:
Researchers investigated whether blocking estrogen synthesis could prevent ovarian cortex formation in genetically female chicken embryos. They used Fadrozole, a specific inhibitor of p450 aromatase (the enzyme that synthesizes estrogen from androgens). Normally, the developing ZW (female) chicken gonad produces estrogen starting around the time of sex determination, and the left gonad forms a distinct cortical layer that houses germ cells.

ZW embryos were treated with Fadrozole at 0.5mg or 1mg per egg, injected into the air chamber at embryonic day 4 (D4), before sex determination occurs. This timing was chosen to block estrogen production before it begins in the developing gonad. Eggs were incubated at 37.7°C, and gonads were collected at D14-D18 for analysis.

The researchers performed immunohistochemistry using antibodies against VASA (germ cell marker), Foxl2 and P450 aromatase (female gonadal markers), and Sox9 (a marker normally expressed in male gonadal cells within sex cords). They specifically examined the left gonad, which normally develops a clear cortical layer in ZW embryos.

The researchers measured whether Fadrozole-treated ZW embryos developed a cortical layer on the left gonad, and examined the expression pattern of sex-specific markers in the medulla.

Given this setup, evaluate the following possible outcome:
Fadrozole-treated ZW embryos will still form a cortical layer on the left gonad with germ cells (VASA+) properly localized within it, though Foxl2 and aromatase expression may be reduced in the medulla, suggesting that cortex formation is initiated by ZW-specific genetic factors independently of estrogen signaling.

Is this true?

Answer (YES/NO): NO